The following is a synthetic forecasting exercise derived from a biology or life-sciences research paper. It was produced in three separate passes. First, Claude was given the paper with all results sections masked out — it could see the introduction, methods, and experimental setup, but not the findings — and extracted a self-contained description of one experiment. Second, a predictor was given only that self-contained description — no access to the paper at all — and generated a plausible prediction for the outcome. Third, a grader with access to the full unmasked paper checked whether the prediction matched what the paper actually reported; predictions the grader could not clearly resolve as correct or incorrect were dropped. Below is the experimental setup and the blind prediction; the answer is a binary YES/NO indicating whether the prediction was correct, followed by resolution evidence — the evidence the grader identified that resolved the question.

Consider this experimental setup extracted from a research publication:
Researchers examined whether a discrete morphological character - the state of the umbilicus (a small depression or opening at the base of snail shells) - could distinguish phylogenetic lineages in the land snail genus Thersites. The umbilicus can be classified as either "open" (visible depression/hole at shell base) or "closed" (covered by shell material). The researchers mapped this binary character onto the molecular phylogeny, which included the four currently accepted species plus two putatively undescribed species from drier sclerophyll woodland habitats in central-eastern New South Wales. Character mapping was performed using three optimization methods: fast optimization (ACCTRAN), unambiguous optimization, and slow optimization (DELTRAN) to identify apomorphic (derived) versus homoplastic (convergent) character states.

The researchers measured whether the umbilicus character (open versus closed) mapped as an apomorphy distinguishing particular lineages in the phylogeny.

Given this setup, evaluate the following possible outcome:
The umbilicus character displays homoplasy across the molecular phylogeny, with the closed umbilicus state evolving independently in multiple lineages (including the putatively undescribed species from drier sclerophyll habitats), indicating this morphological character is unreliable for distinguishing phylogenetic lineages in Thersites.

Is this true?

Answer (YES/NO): NO